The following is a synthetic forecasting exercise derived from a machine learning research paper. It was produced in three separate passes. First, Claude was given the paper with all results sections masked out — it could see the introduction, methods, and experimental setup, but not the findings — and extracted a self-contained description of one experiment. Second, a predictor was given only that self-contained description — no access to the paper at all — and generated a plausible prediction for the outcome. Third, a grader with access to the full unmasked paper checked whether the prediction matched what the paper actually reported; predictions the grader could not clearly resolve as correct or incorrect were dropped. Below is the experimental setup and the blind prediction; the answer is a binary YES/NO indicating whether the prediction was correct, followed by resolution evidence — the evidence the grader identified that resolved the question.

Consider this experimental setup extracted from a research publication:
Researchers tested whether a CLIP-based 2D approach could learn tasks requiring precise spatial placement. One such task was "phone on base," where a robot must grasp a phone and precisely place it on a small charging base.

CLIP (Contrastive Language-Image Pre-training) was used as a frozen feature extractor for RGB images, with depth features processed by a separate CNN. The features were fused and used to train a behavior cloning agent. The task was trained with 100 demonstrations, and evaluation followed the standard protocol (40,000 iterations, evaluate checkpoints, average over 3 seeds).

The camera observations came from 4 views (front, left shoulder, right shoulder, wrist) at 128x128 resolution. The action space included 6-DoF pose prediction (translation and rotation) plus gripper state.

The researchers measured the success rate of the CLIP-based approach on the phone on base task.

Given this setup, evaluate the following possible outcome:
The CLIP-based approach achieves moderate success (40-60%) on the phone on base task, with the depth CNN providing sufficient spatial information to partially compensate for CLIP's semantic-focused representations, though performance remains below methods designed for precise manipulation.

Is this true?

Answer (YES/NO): NO